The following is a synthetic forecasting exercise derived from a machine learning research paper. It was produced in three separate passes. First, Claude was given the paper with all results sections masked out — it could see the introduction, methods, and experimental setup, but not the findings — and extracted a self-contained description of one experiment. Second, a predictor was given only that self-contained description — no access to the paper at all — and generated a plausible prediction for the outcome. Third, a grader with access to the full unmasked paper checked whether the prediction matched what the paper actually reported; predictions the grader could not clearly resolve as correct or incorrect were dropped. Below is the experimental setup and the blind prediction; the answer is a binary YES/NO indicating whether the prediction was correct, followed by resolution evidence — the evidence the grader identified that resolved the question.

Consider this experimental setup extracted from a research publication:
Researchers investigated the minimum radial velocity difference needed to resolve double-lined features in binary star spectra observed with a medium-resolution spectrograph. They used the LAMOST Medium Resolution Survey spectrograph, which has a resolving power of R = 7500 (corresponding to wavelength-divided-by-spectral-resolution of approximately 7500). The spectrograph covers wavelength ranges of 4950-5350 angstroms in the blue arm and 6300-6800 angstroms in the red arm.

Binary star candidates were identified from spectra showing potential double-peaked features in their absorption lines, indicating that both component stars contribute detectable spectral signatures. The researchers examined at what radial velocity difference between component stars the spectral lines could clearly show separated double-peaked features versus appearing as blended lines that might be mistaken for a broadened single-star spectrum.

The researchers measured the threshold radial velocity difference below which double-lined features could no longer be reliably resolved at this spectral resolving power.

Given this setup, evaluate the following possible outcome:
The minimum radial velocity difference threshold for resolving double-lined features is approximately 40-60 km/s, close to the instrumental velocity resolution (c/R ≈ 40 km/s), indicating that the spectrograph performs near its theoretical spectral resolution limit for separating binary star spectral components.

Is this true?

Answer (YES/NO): YES